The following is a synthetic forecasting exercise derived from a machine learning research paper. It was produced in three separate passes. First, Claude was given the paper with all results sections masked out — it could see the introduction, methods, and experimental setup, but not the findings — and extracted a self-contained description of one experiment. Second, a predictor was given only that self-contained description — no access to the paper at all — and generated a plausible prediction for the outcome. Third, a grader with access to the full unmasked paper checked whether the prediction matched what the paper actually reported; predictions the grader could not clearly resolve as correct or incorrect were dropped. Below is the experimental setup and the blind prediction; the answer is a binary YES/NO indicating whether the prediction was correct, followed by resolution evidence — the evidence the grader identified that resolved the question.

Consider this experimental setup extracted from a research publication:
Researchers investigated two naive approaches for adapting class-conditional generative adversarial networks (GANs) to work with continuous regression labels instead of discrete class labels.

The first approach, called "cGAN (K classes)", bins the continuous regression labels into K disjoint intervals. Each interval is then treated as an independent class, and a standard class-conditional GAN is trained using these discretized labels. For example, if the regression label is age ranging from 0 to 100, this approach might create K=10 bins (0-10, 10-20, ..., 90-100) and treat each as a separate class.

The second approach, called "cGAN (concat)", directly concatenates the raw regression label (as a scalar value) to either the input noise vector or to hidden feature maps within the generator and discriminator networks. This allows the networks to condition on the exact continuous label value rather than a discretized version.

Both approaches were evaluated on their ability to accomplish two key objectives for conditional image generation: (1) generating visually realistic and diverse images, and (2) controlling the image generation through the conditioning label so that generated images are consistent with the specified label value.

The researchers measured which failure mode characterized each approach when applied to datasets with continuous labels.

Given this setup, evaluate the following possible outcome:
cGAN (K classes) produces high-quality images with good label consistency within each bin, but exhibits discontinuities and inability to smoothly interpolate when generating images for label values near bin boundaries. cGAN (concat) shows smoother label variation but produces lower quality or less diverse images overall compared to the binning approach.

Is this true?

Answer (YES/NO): NO